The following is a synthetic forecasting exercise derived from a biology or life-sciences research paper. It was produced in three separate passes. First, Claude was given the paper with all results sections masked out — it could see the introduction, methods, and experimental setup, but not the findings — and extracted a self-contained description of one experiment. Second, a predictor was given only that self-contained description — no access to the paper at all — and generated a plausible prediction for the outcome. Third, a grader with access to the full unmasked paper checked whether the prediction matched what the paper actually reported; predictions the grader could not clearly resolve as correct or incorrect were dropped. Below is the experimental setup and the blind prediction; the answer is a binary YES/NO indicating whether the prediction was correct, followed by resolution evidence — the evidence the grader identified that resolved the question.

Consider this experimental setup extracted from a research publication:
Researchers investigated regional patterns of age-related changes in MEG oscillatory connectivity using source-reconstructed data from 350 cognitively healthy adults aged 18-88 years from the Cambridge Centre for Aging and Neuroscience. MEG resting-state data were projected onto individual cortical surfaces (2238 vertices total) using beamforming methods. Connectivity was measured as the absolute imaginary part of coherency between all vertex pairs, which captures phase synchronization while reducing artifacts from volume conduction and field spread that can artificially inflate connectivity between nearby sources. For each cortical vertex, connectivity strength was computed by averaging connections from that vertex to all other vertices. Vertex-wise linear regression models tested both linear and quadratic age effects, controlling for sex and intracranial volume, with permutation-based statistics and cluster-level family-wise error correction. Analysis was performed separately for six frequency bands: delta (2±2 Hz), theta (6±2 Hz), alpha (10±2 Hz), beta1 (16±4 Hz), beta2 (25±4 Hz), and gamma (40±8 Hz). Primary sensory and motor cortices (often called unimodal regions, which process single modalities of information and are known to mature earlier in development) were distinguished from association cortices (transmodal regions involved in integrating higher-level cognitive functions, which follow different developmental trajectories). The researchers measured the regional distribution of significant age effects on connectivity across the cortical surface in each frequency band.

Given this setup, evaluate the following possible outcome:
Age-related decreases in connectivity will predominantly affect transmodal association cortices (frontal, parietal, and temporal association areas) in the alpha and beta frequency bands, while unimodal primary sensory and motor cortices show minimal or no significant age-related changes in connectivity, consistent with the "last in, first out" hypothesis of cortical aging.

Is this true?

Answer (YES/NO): NO